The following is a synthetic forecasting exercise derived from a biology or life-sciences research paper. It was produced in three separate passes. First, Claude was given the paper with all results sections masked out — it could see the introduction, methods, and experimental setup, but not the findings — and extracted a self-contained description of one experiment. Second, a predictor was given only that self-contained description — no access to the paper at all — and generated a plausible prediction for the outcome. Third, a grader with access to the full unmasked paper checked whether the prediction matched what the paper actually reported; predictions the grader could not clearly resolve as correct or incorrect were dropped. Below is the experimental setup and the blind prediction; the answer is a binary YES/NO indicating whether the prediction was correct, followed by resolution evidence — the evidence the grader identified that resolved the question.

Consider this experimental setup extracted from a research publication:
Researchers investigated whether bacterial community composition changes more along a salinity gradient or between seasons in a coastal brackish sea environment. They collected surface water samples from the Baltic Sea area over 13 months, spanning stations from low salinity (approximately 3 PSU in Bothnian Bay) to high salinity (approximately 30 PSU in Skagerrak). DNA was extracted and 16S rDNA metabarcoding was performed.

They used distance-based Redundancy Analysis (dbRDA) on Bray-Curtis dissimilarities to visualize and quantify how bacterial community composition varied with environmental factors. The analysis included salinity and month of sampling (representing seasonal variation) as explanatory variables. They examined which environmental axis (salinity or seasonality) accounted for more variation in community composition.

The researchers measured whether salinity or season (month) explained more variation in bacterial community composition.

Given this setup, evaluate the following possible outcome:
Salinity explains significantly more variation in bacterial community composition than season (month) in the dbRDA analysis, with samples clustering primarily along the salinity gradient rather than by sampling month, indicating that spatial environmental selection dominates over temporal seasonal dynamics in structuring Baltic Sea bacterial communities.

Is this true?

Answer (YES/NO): YES